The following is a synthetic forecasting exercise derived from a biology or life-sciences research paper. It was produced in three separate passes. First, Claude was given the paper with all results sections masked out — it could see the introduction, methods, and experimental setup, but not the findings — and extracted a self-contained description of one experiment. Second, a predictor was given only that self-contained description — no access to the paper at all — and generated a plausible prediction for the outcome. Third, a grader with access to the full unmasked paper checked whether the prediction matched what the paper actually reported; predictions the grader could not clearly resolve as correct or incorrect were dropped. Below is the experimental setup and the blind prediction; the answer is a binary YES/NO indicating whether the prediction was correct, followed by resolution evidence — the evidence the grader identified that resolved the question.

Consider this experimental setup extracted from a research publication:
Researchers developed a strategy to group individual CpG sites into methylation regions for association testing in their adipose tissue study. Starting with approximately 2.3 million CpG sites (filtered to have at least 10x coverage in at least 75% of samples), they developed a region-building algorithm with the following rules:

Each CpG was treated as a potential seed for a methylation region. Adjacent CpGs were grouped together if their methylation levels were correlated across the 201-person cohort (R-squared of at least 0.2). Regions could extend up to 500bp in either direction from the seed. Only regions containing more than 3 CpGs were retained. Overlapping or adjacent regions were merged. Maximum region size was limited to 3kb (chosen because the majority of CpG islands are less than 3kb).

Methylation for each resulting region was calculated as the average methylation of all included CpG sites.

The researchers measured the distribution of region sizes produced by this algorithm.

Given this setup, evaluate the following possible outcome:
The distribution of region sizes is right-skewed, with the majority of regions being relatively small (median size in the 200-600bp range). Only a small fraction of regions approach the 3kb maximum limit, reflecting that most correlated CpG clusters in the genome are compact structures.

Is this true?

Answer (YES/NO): NO